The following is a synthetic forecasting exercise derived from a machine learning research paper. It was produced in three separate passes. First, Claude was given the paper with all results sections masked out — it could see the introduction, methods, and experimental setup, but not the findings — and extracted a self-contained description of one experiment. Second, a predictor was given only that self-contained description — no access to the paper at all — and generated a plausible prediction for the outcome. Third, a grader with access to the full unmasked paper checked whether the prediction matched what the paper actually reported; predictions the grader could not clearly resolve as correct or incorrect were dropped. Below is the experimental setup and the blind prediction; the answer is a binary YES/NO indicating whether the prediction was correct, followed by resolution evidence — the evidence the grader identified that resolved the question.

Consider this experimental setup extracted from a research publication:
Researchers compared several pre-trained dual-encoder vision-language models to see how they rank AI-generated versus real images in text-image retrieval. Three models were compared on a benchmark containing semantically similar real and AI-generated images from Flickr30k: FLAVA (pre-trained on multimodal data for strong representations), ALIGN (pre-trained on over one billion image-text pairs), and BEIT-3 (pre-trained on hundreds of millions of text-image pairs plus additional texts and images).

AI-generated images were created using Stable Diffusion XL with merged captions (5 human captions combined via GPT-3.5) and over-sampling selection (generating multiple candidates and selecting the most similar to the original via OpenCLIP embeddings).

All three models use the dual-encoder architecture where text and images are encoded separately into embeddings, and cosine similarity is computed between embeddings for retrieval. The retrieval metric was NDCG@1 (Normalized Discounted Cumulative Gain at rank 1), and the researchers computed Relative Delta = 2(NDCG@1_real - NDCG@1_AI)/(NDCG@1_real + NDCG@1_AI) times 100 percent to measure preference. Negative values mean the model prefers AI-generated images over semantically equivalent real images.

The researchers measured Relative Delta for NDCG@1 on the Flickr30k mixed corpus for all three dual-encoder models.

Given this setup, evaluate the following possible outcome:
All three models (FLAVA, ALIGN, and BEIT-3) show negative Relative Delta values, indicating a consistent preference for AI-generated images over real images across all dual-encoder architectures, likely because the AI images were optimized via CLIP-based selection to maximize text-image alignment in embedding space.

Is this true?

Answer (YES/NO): YES